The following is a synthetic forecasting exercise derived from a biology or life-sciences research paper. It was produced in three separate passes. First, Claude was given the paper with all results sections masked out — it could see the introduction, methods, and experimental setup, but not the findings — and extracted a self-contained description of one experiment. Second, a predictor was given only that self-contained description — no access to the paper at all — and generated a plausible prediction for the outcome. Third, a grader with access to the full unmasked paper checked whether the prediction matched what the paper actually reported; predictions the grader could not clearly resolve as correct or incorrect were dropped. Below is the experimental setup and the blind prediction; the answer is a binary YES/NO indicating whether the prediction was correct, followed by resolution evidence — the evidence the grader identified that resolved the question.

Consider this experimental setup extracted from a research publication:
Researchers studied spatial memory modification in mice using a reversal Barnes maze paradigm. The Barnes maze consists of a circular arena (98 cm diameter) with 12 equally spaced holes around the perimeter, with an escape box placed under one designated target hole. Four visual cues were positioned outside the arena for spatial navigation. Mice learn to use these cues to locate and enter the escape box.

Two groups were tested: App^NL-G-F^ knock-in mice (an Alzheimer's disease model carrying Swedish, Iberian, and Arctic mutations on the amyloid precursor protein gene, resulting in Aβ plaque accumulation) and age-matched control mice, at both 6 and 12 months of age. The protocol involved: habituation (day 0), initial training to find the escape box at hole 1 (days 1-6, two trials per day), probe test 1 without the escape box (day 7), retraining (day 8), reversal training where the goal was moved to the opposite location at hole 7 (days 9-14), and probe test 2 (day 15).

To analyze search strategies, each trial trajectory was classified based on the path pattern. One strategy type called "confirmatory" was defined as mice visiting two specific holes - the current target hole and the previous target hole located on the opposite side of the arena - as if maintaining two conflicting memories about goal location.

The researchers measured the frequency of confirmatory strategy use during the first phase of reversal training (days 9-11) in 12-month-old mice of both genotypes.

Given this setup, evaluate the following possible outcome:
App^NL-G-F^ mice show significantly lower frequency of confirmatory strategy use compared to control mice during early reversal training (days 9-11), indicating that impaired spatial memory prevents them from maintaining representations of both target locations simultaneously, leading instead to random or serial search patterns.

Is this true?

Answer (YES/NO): YES